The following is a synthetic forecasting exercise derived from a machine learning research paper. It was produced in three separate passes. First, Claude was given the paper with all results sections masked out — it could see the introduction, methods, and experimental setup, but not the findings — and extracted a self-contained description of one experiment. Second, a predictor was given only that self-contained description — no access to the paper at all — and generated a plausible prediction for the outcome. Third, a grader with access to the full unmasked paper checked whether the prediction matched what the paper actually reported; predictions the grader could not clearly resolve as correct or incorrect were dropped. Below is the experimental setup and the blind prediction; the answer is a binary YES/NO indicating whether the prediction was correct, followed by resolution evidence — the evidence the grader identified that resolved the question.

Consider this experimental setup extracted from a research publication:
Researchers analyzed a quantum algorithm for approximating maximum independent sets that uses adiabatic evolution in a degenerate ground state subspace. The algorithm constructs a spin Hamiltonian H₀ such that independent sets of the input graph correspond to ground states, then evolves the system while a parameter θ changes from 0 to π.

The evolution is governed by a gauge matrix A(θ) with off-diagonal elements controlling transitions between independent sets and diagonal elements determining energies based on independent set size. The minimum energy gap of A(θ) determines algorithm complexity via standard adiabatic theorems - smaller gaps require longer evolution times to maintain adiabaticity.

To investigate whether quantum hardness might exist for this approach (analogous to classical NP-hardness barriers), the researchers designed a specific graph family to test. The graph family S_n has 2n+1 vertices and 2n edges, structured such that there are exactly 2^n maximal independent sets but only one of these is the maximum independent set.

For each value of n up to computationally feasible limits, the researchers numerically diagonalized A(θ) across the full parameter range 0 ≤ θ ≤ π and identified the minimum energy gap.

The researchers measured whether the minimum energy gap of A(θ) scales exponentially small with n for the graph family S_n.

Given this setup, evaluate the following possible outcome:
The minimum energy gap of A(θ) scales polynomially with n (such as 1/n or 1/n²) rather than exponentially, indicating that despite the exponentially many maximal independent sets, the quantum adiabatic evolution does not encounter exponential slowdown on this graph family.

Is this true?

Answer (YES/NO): NO